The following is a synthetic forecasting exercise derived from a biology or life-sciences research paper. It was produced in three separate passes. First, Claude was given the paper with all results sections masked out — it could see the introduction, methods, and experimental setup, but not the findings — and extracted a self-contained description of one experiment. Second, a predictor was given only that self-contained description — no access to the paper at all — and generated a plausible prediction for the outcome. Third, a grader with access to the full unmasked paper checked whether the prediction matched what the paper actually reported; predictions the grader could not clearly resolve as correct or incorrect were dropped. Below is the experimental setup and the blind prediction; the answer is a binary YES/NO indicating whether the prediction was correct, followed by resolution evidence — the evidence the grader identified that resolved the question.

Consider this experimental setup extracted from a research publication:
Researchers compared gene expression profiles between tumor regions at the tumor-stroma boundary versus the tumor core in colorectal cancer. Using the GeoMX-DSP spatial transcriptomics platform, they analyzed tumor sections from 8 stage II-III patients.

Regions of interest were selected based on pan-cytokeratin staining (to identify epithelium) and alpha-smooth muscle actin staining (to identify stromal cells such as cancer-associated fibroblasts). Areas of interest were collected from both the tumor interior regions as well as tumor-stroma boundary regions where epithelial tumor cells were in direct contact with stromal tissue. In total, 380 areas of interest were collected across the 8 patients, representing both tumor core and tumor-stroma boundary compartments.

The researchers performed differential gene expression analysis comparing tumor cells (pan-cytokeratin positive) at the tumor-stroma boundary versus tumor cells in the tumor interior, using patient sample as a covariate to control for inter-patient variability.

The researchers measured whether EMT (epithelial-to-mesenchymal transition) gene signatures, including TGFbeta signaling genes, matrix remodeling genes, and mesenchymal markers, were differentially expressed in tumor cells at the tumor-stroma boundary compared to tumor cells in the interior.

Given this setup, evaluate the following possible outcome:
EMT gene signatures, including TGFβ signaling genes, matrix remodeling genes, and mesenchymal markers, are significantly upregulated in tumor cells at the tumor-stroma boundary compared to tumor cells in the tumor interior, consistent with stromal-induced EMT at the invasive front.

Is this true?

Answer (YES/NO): YES